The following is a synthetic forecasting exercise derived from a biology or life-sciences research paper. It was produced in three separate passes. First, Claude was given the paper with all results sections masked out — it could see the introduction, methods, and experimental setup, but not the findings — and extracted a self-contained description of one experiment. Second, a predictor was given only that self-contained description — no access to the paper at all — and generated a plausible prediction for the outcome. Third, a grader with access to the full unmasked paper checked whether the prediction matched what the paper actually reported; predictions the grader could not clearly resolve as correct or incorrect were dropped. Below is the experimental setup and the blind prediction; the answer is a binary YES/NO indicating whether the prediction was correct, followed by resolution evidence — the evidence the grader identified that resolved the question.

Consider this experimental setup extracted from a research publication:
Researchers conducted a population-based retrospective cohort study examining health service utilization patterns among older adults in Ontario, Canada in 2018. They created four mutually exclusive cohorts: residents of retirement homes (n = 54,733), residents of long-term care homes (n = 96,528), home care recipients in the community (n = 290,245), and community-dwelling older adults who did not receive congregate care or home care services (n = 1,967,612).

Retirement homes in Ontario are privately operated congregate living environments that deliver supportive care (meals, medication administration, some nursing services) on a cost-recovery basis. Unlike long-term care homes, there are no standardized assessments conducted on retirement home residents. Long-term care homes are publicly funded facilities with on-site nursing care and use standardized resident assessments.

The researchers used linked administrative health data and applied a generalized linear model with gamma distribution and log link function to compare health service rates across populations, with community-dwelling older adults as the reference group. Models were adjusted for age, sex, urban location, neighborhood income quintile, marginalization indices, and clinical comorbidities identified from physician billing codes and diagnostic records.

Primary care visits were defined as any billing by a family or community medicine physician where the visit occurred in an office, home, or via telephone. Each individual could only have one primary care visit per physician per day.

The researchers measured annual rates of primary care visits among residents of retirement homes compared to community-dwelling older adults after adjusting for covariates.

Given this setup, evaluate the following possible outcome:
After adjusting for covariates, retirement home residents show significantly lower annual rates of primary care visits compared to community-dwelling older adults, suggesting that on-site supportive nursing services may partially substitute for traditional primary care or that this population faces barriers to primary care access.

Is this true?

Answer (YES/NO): NO